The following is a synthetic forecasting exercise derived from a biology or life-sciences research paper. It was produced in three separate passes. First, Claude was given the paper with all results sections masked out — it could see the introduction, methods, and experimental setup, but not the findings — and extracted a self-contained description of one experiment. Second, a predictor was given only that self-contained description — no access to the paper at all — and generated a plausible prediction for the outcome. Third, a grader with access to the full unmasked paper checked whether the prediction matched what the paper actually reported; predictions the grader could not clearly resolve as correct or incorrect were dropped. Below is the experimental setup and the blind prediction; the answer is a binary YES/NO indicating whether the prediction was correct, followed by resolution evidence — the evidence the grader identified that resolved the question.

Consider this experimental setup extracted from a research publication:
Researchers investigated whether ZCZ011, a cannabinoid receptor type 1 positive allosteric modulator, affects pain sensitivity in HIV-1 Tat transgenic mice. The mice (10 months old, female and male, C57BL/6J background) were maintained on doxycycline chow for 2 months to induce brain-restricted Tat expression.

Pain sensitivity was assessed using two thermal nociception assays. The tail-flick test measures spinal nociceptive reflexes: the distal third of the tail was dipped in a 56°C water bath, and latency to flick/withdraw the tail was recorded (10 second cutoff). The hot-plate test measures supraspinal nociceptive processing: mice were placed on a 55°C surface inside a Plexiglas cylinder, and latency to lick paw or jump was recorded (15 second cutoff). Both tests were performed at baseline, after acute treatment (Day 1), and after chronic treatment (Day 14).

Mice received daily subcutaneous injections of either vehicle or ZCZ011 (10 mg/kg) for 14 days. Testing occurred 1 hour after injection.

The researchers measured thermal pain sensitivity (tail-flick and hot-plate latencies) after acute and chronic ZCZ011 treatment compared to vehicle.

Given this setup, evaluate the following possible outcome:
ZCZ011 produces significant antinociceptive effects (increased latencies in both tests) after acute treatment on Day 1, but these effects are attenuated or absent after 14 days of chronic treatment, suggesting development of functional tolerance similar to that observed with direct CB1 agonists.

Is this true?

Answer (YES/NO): NO